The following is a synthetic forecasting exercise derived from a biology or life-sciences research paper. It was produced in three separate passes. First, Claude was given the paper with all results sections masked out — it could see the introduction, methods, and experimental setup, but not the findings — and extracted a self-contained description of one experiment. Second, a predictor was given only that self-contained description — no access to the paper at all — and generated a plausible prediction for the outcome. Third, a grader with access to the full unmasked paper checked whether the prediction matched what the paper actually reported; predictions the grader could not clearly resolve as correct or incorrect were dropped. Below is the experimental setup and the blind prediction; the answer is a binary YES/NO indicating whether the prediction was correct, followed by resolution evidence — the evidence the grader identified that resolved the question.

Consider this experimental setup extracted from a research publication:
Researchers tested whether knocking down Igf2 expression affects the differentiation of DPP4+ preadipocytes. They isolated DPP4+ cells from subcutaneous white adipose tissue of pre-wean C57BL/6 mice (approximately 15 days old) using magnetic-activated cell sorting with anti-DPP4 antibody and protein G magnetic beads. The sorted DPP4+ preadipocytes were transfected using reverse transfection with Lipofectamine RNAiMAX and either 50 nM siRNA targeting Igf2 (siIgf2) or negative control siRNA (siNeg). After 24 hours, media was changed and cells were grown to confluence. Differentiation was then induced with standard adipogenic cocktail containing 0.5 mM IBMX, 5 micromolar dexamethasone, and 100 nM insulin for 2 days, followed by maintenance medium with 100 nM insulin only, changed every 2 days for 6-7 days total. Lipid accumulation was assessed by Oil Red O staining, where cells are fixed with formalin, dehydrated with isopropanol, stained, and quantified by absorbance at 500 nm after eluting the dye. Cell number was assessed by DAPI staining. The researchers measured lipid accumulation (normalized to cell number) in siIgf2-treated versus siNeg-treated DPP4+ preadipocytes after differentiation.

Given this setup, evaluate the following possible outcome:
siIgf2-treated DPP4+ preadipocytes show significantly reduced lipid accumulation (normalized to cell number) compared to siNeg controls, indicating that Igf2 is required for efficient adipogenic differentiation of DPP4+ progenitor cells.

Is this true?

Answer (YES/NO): NO